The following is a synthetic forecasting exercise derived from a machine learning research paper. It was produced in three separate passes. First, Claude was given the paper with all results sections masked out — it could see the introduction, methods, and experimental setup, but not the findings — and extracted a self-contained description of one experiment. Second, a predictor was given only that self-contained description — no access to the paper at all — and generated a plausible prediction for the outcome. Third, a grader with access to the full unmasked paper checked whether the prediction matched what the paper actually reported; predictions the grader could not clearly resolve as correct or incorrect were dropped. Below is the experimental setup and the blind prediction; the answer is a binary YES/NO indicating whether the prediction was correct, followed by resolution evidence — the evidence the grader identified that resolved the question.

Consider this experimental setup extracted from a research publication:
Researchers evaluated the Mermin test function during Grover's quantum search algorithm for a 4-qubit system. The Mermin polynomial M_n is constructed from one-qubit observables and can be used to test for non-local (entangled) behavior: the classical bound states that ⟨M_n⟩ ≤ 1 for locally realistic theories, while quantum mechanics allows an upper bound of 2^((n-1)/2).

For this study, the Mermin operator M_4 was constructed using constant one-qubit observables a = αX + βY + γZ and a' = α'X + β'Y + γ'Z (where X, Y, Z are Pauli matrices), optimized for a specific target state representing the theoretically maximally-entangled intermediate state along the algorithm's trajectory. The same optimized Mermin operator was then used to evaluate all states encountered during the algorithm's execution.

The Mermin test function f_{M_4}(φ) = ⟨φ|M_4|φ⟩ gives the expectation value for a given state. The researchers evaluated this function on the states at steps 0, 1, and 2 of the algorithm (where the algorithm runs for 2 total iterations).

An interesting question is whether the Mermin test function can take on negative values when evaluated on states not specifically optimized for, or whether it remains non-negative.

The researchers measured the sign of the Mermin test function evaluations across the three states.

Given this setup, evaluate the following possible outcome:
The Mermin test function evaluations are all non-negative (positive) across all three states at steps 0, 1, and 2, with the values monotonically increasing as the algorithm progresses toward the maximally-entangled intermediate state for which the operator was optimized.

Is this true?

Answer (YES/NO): NO